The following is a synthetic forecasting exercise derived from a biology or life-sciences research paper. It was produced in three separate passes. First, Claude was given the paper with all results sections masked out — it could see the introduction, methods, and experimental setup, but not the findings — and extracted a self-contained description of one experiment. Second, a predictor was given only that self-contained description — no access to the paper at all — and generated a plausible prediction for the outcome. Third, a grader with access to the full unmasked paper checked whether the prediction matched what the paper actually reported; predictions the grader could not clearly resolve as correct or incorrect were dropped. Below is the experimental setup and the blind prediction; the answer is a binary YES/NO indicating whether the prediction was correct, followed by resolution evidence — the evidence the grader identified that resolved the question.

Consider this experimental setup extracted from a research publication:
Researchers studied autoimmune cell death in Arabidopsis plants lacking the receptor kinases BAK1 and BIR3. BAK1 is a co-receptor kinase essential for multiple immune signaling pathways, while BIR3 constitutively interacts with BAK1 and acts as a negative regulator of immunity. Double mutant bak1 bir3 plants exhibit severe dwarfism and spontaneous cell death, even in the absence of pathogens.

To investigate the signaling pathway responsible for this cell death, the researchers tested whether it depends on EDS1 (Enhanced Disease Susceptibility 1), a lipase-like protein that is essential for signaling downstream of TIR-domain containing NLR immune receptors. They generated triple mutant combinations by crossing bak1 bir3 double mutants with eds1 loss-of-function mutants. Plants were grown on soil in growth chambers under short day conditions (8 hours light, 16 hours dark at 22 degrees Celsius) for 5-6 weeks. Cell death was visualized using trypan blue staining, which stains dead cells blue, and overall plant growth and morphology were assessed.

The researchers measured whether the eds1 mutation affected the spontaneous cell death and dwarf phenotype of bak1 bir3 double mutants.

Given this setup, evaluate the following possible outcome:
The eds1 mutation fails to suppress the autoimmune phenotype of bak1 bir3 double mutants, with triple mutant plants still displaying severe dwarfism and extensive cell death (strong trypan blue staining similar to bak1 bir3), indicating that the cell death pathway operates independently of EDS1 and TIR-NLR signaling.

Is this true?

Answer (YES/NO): NO